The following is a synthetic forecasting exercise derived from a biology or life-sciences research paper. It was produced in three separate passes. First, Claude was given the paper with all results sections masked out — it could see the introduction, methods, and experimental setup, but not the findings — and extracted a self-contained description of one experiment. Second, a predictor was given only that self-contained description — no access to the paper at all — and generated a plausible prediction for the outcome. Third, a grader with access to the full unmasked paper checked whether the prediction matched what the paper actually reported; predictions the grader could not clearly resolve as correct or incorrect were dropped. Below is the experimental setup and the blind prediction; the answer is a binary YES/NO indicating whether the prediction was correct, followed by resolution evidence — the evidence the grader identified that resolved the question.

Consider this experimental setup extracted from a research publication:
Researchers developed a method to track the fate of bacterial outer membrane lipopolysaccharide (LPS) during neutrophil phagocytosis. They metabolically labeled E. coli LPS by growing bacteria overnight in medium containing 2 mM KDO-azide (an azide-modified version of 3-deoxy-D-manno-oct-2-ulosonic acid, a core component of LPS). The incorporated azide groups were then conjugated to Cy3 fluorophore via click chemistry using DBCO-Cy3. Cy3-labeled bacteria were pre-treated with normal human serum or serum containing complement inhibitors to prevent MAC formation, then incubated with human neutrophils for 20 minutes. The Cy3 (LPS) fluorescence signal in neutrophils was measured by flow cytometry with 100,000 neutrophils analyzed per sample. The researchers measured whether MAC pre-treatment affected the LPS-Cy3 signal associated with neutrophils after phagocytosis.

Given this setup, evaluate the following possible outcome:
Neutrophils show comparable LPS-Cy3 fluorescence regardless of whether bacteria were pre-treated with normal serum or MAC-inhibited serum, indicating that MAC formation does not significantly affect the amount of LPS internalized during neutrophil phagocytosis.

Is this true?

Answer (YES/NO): YES